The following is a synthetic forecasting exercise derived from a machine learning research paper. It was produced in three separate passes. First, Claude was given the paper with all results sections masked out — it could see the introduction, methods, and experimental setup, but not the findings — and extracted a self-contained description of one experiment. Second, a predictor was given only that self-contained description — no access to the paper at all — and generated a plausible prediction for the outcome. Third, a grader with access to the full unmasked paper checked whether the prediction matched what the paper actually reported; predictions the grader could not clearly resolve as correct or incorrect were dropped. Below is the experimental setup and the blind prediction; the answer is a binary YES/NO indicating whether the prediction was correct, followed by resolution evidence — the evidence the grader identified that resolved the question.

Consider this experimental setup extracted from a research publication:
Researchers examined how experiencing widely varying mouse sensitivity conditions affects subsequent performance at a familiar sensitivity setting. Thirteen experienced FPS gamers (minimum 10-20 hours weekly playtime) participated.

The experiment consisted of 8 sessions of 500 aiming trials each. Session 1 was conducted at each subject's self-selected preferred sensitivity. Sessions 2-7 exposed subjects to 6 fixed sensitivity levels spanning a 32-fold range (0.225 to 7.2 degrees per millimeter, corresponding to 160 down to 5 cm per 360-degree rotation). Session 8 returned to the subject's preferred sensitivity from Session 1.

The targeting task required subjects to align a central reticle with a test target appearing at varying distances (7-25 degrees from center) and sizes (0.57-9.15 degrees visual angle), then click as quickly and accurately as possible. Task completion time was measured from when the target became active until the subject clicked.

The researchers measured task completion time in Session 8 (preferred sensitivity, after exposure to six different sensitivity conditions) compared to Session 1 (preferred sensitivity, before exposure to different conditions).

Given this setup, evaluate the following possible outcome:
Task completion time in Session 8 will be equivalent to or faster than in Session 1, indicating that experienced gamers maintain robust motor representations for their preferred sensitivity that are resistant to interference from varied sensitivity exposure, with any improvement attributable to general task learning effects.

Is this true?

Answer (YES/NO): YES